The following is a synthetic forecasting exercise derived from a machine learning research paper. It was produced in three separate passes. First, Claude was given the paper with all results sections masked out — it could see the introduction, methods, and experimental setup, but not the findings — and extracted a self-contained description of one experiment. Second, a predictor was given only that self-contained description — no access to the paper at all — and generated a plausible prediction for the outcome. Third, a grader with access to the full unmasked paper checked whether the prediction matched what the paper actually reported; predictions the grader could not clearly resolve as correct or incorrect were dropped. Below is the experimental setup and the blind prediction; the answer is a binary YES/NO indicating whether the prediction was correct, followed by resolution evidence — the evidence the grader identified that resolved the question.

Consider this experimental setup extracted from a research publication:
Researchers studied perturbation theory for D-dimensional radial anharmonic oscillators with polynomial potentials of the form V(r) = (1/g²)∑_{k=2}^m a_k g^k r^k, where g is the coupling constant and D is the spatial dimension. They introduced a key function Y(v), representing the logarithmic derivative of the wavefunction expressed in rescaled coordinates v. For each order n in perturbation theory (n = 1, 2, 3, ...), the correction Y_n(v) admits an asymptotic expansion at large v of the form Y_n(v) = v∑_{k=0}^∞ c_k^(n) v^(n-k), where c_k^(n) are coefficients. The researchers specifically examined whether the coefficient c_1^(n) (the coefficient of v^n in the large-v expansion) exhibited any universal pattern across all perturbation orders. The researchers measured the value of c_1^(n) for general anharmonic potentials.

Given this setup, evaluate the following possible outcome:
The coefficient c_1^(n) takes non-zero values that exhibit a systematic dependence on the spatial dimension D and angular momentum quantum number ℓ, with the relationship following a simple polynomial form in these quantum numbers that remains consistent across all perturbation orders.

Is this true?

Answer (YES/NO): NO